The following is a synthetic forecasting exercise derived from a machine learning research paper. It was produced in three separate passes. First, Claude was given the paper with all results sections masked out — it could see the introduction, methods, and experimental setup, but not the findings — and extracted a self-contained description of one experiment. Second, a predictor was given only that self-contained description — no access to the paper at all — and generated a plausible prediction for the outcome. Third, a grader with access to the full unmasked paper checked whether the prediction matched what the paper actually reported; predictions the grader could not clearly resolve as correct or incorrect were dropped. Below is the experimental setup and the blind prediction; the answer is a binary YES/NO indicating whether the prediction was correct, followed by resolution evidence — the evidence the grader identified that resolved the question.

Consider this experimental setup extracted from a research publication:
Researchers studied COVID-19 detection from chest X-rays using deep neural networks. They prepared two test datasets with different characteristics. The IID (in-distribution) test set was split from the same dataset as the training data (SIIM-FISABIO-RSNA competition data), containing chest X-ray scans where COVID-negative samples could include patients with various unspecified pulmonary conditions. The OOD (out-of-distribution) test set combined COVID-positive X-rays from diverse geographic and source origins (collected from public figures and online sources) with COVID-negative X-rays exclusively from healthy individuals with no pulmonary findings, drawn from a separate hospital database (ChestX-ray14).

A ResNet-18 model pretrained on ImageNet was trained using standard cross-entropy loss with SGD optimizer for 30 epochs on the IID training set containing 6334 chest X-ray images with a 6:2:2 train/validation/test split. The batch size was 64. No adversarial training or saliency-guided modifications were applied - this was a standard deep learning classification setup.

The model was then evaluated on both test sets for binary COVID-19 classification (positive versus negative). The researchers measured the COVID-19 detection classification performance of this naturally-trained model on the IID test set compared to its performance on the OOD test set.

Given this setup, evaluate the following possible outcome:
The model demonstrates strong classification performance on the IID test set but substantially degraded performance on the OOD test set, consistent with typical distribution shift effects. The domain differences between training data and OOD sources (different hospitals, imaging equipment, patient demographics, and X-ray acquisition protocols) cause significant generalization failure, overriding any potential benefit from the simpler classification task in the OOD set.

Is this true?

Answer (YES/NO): YES